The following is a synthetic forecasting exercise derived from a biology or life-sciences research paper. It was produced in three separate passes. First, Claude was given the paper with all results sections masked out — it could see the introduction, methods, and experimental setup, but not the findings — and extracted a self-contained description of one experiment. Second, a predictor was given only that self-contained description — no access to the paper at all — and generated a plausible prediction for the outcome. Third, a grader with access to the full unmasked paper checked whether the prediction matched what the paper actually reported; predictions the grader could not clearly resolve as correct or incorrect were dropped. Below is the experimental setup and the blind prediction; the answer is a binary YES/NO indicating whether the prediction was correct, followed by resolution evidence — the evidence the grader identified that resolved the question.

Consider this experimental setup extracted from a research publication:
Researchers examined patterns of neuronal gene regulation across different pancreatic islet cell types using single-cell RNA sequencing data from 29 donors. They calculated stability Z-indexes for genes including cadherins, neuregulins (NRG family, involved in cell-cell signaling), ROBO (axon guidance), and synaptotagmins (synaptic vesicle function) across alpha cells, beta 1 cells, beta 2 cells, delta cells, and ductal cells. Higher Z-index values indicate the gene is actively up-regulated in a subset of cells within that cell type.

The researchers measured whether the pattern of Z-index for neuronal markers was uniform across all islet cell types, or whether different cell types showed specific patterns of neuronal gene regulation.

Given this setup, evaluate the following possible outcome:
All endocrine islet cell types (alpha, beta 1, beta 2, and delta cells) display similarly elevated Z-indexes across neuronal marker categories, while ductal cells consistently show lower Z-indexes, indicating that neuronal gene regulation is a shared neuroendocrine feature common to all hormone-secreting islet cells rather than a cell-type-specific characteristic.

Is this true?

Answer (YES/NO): NO